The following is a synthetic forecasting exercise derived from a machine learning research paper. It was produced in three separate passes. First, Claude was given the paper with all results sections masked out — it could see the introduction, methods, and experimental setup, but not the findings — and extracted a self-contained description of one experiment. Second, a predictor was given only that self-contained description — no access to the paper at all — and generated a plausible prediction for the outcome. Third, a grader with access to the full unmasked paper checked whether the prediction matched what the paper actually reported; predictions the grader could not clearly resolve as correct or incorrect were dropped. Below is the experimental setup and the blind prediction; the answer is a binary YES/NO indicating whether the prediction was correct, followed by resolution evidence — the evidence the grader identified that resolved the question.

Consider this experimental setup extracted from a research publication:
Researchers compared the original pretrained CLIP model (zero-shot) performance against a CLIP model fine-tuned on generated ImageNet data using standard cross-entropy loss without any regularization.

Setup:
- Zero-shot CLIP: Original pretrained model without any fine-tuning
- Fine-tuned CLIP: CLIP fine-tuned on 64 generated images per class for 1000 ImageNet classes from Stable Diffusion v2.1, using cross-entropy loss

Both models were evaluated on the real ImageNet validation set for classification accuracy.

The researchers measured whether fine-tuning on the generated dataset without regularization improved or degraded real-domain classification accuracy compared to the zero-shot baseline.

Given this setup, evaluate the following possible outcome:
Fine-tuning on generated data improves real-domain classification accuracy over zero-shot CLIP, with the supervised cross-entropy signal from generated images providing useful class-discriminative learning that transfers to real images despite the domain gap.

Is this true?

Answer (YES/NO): NO